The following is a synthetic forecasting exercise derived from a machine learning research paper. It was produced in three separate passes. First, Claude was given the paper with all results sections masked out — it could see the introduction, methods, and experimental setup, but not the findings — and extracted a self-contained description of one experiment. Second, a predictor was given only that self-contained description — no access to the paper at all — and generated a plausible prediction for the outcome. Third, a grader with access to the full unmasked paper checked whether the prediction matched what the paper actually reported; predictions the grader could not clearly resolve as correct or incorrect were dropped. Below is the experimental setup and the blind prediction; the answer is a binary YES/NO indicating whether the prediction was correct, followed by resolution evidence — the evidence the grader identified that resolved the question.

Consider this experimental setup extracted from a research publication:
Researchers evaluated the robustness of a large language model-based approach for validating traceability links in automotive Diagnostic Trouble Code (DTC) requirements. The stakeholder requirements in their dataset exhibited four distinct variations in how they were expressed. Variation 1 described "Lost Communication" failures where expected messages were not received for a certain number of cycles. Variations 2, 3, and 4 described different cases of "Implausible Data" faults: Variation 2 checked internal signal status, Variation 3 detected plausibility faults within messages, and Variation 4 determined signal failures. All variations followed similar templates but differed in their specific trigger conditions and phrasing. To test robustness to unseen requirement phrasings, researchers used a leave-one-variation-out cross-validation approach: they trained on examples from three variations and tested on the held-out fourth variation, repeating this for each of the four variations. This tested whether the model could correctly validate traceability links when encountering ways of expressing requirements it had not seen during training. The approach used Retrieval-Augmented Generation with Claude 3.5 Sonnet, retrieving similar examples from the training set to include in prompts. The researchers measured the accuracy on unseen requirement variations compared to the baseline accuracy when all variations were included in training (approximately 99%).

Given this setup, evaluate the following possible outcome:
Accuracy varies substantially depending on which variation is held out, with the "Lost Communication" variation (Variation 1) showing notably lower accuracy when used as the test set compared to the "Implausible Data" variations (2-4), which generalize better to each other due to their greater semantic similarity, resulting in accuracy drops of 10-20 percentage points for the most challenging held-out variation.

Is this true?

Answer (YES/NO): NO